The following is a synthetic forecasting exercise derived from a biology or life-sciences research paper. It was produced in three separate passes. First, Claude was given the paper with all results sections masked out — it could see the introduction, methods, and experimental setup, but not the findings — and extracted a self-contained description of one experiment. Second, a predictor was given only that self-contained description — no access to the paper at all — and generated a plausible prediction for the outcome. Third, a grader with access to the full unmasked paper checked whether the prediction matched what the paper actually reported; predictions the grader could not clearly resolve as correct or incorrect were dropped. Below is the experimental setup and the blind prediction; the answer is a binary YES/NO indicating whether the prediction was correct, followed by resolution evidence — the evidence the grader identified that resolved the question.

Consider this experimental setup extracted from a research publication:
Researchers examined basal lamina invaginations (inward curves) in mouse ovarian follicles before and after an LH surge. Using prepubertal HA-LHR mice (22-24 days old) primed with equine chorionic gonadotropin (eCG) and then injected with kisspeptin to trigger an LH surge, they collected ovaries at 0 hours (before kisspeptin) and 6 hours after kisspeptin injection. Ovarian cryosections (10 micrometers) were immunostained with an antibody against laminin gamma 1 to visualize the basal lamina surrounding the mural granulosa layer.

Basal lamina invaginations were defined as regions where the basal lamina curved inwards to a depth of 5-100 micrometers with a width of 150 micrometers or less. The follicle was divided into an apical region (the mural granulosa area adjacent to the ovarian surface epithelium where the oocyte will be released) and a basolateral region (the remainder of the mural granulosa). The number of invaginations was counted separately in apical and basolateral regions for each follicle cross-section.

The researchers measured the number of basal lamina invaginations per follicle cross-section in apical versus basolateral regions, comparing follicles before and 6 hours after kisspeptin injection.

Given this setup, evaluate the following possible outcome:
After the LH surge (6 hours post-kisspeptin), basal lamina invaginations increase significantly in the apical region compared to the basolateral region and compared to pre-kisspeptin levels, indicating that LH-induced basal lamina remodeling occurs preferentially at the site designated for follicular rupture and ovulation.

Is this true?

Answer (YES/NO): NO